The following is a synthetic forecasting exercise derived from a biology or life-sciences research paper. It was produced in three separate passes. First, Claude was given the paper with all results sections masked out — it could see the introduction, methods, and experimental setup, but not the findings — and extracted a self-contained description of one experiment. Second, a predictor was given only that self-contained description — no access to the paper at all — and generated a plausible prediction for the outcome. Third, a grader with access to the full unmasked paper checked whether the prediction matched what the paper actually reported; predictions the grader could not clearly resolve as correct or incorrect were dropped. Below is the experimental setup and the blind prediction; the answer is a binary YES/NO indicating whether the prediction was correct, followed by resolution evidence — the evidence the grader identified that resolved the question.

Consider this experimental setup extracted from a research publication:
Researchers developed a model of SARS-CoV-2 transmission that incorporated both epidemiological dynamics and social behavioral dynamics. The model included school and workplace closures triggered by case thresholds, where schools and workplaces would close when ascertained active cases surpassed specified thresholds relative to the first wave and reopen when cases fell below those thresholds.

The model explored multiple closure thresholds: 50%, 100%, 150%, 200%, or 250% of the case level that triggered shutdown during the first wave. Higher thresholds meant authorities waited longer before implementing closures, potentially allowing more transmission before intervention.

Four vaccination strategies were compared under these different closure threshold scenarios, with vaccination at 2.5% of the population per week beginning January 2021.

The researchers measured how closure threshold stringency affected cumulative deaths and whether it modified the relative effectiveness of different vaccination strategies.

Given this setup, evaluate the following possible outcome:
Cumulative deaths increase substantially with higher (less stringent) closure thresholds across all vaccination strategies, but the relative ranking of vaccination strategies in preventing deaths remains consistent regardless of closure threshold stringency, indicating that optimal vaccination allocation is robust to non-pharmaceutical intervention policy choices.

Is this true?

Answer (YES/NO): NO